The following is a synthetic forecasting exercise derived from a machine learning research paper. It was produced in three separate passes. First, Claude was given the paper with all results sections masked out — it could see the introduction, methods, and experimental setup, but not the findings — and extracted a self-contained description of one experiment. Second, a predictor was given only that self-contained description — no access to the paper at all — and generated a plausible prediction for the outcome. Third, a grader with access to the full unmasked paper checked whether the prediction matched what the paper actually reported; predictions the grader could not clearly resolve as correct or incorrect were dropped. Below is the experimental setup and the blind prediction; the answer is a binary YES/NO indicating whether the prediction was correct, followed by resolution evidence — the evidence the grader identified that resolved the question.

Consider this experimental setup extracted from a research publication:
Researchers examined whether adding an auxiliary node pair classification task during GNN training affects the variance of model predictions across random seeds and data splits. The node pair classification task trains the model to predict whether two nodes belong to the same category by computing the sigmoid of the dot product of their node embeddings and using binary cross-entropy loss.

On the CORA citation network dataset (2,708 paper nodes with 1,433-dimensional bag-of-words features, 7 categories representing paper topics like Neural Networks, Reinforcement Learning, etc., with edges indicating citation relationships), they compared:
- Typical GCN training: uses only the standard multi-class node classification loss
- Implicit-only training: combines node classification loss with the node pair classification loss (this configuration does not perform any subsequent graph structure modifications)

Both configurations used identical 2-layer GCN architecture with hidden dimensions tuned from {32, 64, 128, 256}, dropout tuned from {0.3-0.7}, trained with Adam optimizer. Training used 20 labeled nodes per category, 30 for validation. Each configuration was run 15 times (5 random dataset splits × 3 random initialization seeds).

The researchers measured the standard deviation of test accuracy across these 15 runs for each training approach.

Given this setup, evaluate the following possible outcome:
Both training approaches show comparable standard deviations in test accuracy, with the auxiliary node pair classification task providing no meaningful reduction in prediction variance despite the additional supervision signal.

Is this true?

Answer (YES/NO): NO